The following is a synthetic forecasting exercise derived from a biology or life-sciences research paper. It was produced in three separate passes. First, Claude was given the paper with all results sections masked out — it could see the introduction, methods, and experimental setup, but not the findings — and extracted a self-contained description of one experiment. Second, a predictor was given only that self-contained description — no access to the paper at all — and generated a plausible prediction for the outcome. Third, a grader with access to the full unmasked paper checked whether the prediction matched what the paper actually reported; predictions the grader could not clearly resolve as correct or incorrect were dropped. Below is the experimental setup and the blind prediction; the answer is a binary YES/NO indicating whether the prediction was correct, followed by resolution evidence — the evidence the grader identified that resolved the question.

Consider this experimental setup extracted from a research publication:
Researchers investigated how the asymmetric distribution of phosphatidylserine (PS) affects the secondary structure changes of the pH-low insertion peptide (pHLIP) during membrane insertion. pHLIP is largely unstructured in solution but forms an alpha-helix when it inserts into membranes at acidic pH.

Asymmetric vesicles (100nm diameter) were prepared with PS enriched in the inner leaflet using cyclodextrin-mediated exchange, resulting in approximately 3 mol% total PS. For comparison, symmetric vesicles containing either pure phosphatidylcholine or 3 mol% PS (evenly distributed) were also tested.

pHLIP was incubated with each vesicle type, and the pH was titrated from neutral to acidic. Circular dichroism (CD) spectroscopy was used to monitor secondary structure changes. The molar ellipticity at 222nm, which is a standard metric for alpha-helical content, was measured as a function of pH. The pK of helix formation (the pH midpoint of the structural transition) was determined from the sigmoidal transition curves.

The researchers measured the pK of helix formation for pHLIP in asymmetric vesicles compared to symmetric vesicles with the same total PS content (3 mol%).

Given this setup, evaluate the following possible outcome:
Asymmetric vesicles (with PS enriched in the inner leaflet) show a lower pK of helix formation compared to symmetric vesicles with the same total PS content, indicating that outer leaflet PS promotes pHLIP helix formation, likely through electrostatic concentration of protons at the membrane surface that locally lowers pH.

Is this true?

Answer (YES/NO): NO